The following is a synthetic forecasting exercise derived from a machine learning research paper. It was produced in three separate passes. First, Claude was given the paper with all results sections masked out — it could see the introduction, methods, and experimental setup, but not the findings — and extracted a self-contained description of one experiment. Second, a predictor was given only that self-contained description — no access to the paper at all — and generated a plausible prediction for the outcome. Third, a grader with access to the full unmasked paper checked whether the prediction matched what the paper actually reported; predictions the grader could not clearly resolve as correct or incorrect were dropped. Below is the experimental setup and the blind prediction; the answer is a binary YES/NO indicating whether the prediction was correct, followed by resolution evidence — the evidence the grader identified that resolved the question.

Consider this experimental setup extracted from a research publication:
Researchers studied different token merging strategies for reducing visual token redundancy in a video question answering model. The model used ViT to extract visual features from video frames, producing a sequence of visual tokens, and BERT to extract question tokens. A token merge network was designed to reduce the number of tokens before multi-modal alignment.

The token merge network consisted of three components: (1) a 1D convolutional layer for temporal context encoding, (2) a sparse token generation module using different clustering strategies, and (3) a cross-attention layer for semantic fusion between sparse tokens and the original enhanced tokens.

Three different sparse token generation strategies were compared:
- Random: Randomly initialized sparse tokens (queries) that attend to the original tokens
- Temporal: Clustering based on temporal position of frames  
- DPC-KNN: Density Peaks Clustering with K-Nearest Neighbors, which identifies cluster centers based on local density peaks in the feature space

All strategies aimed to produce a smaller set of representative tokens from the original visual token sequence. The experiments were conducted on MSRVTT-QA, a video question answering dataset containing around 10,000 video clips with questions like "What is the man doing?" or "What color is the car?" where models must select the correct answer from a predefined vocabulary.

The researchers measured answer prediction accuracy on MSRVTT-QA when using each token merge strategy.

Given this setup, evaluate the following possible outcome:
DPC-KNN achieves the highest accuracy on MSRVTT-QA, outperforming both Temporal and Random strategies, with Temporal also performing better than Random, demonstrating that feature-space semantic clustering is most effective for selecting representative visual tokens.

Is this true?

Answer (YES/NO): YES